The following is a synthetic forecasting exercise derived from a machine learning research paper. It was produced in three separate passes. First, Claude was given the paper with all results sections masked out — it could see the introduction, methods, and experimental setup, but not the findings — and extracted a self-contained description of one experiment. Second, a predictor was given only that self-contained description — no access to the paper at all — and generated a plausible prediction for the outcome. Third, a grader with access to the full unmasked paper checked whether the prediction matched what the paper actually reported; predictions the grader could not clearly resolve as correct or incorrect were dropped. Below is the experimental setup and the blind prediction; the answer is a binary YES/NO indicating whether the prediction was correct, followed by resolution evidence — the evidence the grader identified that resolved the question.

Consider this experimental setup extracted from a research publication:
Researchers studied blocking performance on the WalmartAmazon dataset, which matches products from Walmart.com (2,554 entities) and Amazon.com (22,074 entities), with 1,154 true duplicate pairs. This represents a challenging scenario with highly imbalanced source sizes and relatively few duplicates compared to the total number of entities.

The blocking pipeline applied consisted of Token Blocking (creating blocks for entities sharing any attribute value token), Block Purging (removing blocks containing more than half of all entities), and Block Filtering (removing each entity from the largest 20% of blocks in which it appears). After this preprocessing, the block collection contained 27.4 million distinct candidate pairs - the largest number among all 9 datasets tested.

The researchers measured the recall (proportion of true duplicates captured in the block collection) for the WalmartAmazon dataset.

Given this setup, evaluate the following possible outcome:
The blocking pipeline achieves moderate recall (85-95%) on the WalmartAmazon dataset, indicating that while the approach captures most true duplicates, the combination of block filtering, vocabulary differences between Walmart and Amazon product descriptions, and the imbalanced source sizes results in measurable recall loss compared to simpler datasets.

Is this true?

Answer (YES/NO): NO